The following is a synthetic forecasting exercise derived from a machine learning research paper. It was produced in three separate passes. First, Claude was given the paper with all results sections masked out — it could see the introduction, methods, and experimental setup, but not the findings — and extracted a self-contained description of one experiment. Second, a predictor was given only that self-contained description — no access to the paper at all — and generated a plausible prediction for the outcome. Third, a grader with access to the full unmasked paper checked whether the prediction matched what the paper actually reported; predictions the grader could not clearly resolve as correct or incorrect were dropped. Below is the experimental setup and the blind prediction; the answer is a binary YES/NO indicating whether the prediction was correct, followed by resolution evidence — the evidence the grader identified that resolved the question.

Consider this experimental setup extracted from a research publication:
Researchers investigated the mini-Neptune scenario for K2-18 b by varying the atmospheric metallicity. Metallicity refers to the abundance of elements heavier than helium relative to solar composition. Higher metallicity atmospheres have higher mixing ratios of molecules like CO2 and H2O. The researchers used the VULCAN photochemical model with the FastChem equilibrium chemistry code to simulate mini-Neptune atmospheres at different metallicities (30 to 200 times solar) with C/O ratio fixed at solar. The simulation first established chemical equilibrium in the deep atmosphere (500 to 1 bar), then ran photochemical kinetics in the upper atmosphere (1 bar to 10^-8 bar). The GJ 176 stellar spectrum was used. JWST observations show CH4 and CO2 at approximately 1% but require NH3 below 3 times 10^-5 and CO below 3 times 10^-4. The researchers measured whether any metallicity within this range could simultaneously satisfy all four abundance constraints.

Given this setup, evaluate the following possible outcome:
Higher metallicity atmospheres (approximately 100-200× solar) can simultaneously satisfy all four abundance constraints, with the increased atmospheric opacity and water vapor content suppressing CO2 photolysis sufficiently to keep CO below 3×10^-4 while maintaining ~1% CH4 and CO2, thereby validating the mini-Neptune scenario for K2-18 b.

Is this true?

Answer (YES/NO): NO